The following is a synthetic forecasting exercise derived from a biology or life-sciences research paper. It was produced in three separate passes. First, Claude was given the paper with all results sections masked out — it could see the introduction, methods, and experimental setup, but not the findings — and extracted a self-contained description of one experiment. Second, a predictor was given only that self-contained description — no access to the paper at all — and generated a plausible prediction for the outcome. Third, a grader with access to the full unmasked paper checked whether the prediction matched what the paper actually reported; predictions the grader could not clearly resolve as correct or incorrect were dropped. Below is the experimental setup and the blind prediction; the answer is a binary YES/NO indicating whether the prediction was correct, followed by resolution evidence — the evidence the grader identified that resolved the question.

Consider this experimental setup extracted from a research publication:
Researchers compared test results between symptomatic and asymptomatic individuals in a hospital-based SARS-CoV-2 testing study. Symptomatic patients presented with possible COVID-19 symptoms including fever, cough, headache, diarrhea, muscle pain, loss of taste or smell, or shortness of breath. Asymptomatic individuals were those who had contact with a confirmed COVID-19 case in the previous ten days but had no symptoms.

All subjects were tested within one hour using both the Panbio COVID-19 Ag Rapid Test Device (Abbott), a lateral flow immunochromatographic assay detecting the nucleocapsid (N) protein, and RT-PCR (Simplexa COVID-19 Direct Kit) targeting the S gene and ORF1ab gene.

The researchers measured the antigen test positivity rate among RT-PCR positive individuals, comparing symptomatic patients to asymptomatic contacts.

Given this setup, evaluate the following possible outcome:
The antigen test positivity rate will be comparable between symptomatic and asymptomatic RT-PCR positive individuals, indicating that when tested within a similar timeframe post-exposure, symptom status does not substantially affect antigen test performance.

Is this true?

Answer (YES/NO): NO